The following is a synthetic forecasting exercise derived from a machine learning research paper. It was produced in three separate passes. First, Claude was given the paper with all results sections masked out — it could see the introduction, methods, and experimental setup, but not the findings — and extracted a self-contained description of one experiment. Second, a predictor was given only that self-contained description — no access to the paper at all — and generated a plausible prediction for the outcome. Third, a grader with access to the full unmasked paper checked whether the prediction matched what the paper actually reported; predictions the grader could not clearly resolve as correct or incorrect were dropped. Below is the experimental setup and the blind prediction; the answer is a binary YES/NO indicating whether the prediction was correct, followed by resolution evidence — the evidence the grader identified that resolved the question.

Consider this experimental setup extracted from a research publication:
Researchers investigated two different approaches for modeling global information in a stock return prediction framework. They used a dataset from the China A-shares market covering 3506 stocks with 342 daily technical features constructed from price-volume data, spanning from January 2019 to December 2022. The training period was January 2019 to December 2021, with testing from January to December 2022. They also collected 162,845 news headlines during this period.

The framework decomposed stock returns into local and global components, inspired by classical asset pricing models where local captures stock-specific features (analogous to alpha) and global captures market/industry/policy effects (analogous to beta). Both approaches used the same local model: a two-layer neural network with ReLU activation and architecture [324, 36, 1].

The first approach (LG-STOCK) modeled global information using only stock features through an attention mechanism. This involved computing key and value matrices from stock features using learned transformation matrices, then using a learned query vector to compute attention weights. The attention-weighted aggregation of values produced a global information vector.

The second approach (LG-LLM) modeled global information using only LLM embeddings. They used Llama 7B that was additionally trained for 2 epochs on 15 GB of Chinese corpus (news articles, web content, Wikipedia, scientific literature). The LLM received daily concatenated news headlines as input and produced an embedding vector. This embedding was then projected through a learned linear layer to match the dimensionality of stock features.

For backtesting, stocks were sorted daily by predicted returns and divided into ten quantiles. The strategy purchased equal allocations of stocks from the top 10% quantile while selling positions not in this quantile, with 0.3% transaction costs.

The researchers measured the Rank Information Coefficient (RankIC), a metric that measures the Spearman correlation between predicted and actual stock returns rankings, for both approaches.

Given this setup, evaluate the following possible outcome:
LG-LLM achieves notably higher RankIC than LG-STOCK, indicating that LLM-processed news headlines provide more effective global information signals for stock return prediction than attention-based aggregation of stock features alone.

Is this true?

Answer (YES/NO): NO